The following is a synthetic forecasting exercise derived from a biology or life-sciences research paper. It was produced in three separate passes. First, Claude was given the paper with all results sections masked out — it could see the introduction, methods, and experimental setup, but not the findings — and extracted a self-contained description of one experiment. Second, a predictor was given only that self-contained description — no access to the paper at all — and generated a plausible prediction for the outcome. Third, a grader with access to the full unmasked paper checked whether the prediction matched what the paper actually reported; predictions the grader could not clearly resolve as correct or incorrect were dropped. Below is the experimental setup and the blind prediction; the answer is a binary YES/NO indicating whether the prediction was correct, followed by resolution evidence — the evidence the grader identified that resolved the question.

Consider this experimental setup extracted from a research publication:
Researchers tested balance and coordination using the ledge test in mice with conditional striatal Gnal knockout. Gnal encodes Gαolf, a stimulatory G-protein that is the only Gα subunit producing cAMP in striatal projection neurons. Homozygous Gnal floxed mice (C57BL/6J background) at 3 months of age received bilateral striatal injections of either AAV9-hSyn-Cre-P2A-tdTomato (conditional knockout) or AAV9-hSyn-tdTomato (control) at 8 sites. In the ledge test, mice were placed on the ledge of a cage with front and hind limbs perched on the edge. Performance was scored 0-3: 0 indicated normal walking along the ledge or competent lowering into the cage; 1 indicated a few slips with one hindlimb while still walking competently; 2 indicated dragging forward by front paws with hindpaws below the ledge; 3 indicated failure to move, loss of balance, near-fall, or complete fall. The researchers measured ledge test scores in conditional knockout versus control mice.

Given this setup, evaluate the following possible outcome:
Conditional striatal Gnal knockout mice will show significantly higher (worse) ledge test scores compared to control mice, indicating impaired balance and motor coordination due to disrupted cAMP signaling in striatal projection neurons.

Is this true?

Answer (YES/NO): YES